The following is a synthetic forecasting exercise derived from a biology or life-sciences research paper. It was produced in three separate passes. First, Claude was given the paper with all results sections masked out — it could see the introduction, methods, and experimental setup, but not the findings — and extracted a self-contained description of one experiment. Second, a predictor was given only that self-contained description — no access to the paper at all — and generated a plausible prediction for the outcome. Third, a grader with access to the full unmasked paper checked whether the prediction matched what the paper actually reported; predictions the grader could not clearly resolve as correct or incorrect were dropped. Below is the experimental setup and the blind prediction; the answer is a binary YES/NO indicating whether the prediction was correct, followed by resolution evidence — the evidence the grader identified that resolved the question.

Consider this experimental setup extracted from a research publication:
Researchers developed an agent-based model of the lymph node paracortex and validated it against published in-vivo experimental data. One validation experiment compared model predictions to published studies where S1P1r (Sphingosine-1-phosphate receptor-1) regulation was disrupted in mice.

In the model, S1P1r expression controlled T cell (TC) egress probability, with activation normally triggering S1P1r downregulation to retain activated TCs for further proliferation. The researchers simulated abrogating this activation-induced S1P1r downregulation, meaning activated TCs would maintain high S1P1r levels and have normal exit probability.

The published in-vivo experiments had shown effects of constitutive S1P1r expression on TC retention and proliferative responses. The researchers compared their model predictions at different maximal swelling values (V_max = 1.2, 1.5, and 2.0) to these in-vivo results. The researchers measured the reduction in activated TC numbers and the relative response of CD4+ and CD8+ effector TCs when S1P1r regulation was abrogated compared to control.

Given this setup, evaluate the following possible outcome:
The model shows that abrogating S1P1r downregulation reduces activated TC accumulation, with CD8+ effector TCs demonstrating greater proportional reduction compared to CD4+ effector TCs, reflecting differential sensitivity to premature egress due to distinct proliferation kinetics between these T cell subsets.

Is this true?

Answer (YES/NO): YES